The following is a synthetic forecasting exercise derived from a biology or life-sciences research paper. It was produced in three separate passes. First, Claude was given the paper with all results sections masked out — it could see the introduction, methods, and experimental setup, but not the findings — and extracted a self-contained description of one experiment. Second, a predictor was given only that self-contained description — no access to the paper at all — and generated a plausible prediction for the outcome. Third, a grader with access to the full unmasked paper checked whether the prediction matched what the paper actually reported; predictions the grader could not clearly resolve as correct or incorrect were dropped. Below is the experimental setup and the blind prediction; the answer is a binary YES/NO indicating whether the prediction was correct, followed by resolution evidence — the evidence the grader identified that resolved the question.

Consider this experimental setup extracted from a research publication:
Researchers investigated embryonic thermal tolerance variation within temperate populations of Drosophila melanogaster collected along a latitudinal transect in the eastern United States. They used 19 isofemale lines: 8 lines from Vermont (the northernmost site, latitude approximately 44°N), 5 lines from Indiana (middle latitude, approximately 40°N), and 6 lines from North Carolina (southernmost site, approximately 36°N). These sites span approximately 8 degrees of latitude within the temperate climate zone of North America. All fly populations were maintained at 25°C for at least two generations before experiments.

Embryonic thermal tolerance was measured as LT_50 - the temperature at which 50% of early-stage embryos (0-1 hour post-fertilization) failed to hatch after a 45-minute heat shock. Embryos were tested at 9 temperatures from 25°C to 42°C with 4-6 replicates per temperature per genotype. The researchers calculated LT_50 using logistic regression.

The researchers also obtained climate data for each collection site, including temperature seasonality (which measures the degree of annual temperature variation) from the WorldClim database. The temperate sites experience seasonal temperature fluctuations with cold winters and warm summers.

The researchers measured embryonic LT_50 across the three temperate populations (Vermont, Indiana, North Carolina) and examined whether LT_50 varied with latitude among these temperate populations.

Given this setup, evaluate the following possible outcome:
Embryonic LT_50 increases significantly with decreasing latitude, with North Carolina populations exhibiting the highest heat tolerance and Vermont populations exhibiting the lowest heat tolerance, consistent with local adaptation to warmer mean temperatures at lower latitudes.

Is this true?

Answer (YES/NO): NO